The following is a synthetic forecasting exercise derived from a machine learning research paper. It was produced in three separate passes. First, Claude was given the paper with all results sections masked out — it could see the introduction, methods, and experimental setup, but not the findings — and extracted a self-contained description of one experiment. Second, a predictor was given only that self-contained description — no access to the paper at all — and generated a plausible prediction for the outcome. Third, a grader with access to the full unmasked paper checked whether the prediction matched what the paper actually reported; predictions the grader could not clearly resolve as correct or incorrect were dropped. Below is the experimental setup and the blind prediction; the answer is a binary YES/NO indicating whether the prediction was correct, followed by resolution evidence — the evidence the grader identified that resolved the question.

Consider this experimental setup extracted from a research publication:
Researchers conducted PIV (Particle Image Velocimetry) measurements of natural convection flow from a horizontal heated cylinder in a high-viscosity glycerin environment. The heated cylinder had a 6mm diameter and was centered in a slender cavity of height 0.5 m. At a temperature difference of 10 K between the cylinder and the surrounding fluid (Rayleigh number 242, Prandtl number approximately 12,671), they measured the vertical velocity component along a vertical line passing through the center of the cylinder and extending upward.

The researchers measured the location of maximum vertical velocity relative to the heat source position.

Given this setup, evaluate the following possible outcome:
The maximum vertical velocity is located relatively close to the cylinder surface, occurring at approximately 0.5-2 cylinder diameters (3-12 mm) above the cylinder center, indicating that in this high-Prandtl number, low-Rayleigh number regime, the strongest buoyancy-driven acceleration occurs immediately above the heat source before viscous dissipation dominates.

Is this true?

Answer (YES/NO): NO